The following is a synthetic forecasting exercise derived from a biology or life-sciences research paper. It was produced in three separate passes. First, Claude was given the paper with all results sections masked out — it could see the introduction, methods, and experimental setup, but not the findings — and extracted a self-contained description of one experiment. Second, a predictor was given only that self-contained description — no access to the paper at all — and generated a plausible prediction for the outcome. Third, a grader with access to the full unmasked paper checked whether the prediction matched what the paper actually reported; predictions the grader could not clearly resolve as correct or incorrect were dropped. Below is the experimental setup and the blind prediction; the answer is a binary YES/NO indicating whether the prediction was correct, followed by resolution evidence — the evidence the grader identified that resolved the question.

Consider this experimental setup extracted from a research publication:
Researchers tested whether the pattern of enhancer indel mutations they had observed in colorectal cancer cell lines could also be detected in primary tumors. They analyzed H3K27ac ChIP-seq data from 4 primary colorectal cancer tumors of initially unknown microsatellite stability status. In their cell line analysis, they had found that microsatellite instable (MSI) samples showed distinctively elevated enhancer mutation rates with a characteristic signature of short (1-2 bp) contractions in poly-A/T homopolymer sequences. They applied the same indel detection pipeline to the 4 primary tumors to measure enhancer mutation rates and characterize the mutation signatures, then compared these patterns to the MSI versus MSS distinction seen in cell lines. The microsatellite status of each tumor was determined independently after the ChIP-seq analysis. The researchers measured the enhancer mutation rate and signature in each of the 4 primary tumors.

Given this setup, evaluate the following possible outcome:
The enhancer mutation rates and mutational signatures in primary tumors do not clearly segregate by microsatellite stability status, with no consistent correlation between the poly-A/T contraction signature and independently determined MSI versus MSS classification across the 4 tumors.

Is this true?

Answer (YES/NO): NO